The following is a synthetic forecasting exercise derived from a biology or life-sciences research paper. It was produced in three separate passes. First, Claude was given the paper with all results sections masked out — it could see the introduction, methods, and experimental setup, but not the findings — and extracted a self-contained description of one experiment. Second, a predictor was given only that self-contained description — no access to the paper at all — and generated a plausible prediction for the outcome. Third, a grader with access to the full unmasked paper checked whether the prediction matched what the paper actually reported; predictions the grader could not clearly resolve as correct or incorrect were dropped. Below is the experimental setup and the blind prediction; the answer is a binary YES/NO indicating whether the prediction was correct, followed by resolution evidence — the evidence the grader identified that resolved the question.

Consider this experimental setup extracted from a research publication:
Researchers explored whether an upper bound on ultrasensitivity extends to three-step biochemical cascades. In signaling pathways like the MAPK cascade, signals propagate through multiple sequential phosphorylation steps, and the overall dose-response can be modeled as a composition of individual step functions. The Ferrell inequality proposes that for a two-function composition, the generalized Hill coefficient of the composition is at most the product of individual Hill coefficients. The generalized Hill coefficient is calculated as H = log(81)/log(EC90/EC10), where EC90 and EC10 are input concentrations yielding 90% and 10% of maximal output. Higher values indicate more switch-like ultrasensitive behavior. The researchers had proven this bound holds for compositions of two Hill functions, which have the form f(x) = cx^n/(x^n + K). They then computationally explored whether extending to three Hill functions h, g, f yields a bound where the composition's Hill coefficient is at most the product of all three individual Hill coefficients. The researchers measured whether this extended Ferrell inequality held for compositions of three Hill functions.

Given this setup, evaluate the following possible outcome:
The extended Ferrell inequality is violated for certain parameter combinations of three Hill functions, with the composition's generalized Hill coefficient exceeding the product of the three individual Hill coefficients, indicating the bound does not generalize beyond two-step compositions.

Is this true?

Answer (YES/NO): NO